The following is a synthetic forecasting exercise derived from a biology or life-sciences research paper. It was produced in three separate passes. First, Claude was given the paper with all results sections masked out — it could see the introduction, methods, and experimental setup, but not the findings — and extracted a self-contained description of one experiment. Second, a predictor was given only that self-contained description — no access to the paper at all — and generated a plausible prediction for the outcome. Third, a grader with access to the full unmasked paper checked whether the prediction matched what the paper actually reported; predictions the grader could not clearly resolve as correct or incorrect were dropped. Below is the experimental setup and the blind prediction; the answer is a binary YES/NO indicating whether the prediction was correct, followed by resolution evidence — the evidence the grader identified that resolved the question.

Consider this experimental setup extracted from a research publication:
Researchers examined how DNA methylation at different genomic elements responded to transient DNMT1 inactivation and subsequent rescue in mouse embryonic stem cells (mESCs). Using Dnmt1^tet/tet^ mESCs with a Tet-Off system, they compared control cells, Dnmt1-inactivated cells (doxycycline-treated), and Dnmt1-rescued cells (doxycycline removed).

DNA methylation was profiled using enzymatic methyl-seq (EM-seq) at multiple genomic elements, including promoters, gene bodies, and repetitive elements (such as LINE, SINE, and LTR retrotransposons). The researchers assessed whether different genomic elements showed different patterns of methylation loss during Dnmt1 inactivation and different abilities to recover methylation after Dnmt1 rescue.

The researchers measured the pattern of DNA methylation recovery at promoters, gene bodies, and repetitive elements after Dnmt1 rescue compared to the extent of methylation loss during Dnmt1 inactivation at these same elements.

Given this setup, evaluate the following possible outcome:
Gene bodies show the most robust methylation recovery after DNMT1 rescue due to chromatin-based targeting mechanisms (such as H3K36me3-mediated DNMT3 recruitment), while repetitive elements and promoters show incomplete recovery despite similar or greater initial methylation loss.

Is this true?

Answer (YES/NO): NO